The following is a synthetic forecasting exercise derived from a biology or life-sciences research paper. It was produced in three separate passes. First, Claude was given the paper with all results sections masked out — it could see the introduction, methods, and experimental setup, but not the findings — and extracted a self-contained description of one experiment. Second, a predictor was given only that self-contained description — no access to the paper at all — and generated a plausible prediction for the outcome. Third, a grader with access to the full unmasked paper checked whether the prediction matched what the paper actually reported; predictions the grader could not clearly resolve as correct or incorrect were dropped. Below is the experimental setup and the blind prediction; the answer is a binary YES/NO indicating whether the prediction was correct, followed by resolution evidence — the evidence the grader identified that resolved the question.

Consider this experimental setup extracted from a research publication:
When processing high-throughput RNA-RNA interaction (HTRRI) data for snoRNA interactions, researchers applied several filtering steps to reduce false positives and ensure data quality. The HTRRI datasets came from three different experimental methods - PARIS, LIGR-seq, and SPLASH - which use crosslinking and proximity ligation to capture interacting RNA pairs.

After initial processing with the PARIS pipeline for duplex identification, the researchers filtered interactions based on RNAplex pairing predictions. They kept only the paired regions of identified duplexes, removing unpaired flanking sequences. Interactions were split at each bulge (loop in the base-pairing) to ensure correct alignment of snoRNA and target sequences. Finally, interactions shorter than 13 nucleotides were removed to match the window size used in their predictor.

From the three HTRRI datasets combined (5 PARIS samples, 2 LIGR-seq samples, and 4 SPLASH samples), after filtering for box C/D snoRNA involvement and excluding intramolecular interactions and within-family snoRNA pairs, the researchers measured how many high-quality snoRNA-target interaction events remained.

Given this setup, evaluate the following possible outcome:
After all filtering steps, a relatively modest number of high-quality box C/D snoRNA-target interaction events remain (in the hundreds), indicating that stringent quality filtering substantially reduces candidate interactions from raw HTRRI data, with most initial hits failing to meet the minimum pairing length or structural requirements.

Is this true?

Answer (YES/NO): YES